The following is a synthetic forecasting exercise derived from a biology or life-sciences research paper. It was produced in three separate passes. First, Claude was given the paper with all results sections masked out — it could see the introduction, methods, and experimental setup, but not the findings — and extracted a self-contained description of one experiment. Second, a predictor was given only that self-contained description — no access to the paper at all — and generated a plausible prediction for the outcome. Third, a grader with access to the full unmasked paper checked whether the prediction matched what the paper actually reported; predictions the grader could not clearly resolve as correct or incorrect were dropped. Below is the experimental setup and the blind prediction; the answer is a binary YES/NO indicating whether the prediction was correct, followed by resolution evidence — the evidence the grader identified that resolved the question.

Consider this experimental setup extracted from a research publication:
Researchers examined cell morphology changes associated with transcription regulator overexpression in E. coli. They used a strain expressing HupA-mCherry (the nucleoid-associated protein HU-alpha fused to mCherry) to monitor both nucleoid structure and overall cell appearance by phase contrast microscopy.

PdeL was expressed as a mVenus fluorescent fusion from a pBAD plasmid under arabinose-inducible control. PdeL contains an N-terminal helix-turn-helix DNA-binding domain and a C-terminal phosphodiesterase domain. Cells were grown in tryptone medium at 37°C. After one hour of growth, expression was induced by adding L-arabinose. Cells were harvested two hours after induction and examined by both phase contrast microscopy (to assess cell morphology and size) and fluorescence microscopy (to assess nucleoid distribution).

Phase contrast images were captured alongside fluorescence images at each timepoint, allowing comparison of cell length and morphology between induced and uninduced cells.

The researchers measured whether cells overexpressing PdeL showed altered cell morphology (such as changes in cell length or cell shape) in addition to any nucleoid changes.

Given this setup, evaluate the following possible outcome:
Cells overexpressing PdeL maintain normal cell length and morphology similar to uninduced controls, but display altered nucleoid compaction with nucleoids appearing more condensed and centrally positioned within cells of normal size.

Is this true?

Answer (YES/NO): NO